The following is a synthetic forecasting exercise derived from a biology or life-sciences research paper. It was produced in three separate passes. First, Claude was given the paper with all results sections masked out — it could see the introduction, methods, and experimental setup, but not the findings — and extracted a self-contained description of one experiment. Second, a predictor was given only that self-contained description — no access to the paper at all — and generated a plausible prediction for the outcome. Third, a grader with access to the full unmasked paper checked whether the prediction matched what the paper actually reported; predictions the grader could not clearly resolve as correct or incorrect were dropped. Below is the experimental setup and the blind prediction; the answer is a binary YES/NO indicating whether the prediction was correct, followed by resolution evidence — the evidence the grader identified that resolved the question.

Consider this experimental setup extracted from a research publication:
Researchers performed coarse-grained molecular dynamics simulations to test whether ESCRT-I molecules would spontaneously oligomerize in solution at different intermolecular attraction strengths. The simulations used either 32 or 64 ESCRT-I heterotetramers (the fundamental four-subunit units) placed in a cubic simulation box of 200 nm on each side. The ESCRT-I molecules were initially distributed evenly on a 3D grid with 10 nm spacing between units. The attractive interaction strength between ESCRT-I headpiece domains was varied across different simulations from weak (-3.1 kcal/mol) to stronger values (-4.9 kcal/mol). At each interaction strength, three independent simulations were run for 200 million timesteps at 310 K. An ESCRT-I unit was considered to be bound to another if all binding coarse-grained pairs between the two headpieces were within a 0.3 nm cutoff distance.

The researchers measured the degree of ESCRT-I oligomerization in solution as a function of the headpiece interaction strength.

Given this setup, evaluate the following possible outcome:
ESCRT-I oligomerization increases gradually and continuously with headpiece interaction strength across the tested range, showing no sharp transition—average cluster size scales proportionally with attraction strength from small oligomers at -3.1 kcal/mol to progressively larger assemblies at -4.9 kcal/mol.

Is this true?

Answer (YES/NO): NO